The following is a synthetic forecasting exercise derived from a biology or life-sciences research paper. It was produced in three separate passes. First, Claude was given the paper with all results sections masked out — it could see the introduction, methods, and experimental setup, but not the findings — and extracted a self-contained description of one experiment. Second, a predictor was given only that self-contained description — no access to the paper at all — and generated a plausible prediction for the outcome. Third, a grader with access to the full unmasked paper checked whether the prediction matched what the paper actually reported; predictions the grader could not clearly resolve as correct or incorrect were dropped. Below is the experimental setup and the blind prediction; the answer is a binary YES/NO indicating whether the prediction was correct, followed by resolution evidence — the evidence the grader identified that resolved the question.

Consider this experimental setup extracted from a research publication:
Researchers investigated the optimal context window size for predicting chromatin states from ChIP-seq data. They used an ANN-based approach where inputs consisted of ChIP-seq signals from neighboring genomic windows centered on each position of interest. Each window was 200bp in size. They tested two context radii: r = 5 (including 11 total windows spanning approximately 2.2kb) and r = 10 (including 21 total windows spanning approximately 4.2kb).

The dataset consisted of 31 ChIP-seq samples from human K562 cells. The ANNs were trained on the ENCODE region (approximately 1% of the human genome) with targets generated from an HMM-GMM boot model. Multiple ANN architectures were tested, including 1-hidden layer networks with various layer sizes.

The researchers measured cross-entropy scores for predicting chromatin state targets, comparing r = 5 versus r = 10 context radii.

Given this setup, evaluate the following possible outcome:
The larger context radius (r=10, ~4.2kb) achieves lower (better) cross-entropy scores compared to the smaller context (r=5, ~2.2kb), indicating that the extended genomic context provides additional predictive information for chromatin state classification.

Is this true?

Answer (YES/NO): NO